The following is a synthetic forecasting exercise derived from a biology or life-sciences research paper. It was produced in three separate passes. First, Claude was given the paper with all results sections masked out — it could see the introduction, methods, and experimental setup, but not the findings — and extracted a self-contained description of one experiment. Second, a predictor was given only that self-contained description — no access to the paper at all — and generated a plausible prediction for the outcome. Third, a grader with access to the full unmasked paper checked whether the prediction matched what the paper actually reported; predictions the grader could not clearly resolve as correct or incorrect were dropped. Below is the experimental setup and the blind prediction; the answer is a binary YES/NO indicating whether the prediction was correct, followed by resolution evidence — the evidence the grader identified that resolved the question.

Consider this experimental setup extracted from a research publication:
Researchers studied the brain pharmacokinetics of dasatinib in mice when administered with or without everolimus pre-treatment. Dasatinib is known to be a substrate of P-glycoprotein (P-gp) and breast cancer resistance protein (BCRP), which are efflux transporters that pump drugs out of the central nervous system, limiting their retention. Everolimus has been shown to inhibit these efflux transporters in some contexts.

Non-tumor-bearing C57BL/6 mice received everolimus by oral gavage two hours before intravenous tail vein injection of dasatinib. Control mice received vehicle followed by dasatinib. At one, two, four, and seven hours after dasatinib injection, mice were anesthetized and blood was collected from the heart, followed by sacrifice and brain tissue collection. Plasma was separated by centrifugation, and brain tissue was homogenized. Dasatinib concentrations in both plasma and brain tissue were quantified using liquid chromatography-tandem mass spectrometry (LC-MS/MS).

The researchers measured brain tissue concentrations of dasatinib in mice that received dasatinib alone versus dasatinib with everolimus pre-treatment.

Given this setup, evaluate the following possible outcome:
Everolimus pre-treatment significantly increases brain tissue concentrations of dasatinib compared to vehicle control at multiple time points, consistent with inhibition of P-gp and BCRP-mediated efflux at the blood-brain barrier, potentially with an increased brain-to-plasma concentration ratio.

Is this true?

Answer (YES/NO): NO